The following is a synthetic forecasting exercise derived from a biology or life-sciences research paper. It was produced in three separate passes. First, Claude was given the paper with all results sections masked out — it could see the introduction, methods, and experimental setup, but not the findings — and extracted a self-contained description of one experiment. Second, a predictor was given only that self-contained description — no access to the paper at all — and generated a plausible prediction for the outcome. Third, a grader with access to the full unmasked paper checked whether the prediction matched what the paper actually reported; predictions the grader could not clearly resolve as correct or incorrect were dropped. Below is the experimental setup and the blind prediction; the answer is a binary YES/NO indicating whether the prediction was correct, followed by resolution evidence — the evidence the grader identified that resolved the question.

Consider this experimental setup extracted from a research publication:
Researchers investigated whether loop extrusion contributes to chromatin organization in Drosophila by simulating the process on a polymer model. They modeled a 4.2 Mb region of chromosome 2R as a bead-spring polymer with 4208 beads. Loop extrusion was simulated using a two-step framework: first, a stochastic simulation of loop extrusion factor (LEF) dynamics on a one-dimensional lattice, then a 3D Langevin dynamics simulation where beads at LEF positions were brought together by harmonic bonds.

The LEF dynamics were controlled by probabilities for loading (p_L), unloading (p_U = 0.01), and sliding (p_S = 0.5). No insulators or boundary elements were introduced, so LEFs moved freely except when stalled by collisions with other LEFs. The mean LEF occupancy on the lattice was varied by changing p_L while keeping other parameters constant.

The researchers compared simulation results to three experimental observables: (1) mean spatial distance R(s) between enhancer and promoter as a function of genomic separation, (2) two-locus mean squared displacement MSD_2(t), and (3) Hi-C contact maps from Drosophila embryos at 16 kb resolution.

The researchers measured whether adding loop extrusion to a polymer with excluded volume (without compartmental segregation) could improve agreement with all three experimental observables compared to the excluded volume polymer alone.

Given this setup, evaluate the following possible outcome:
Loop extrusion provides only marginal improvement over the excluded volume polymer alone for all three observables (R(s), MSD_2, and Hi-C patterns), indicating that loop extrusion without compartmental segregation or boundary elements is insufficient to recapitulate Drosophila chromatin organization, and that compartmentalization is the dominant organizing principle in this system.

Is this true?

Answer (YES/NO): NO